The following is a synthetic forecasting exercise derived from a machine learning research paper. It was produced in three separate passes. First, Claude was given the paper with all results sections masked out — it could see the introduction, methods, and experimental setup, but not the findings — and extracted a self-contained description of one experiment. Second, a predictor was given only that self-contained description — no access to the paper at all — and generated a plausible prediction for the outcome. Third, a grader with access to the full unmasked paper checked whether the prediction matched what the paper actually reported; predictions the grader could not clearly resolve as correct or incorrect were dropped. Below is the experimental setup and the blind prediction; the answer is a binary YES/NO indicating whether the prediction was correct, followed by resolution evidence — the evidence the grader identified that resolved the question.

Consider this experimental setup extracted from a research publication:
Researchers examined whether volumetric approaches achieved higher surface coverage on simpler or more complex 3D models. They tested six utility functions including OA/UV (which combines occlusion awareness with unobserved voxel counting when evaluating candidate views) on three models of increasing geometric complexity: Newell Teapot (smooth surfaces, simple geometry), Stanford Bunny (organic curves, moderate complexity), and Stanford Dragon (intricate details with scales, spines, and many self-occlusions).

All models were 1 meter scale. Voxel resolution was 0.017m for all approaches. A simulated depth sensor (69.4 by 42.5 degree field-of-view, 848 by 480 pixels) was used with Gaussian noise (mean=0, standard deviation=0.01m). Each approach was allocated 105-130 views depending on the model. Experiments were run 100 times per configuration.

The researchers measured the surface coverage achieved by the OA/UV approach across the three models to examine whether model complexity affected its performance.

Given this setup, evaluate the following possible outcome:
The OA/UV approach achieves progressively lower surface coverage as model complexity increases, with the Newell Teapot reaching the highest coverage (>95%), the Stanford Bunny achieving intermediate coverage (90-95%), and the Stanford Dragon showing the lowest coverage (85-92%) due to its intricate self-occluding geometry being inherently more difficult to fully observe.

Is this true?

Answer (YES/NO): NO